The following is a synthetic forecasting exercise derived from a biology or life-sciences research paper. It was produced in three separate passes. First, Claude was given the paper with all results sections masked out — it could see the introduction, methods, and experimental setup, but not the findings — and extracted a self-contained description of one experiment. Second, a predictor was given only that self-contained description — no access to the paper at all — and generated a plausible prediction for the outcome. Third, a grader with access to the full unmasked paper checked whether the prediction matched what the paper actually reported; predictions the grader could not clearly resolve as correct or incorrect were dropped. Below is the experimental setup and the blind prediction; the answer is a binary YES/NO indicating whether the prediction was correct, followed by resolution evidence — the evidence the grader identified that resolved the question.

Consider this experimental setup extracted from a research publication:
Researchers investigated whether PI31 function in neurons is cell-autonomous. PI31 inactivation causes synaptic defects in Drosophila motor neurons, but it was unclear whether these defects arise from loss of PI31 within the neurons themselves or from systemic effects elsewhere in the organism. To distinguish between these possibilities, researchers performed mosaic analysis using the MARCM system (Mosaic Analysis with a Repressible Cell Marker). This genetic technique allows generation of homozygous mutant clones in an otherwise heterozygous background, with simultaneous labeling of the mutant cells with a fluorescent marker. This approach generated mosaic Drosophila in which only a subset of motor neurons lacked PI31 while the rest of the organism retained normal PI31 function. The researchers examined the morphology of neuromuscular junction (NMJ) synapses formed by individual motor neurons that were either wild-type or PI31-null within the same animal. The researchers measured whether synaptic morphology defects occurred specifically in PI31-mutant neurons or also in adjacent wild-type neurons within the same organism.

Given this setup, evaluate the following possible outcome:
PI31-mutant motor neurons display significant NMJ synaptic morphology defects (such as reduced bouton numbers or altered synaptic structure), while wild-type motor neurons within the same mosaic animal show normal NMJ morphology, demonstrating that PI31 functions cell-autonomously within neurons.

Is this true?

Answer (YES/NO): YES